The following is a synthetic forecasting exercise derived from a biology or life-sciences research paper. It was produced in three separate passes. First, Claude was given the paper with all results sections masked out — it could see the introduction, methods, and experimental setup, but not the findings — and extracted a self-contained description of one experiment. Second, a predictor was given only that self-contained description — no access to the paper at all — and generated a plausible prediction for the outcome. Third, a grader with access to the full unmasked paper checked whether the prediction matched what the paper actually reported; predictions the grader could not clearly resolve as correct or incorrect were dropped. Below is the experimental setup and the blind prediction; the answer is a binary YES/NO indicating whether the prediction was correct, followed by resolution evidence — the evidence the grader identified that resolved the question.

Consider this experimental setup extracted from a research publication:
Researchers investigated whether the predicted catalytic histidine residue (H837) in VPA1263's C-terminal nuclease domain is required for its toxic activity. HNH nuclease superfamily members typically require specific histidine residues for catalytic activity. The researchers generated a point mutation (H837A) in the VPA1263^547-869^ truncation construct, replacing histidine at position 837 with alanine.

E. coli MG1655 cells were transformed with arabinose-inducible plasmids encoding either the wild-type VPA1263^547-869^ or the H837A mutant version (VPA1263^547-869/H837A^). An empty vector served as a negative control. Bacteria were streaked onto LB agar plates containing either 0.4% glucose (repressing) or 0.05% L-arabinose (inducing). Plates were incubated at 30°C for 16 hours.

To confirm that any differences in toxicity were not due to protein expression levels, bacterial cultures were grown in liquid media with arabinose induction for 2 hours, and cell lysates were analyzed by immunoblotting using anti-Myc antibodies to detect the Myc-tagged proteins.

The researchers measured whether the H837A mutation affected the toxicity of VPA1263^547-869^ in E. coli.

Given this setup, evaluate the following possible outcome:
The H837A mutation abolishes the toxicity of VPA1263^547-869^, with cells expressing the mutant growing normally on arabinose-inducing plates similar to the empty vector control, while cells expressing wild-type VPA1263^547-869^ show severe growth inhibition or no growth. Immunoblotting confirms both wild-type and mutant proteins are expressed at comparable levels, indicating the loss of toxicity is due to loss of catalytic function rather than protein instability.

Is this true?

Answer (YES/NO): YES